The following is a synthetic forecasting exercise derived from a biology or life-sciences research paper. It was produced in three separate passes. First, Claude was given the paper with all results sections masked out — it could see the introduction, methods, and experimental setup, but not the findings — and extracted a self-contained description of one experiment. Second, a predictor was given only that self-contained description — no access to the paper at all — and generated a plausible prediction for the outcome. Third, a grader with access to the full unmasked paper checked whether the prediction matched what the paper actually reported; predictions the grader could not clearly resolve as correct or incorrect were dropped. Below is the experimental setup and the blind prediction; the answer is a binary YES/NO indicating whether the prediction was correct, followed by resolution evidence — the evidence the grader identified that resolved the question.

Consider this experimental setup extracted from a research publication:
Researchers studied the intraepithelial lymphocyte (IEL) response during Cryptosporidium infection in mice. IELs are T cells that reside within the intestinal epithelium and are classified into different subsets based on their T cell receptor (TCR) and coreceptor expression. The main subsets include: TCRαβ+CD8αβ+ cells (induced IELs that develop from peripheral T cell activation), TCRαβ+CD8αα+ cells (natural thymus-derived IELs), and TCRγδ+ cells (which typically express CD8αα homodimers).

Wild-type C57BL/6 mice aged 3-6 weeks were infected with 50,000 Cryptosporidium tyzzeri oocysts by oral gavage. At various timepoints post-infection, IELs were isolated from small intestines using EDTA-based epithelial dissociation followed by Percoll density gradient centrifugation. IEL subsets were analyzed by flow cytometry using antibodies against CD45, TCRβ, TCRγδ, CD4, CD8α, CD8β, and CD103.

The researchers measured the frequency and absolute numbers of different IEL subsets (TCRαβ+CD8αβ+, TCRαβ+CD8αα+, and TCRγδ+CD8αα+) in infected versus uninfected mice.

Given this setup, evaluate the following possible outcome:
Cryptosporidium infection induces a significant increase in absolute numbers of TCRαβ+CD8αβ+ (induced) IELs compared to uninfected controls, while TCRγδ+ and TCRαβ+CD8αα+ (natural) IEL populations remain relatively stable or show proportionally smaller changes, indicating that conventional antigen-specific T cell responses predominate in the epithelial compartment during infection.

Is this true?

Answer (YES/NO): NO